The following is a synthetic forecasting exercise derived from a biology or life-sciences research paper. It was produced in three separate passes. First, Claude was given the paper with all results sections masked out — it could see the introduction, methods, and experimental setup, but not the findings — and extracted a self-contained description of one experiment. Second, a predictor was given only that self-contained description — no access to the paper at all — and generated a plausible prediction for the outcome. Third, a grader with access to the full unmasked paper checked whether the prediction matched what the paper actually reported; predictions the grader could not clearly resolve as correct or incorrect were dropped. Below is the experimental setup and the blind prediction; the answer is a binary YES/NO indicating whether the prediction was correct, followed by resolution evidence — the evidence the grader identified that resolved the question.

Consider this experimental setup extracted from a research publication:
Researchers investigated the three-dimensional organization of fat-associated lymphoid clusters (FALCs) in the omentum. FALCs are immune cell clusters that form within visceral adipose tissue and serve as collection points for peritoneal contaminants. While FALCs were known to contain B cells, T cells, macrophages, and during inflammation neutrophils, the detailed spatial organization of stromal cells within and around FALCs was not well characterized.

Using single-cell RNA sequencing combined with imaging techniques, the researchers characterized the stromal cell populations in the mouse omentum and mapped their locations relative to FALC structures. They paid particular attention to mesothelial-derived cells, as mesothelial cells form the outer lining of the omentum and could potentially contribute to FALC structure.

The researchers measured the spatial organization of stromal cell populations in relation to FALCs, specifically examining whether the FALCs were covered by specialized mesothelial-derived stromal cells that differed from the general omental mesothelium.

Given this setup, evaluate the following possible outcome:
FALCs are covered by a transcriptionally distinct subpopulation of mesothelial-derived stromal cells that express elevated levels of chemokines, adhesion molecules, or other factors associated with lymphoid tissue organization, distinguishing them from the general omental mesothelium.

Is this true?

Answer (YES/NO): YES